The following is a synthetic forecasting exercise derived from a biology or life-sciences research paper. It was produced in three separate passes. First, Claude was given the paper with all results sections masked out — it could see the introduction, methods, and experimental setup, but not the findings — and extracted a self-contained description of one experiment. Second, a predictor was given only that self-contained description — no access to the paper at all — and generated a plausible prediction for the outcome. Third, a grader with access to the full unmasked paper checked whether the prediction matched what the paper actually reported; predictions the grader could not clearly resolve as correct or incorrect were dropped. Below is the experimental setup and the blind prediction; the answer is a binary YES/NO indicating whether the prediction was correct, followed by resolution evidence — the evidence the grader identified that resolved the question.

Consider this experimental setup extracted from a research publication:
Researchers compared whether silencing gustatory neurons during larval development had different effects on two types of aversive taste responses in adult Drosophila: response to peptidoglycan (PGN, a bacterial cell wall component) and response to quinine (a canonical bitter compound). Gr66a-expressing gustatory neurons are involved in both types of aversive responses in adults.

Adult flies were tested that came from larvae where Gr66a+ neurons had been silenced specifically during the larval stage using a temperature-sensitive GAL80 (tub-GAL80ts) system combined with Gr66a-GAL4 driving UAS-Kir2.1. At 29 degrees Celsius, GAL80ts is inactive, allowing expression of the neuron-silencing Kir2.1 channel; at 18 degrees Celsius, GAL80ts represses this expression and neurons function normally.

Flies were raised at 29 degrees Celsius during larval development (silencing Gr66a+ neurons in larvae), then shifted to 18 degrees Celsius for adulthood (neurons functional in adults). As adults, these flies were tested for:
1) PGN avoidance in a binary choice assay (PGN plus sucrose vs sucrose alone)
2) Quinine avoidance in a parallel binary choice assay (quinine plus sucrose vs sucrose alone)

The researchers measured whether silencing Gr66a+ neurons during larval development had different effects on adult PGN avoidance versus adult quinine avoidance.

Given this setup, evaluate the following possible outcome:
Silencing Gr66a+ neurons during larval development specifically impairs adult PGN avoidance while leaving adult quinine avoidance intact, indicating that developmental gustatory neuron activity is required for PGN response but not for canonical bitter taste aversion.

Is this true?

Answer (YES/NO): YES